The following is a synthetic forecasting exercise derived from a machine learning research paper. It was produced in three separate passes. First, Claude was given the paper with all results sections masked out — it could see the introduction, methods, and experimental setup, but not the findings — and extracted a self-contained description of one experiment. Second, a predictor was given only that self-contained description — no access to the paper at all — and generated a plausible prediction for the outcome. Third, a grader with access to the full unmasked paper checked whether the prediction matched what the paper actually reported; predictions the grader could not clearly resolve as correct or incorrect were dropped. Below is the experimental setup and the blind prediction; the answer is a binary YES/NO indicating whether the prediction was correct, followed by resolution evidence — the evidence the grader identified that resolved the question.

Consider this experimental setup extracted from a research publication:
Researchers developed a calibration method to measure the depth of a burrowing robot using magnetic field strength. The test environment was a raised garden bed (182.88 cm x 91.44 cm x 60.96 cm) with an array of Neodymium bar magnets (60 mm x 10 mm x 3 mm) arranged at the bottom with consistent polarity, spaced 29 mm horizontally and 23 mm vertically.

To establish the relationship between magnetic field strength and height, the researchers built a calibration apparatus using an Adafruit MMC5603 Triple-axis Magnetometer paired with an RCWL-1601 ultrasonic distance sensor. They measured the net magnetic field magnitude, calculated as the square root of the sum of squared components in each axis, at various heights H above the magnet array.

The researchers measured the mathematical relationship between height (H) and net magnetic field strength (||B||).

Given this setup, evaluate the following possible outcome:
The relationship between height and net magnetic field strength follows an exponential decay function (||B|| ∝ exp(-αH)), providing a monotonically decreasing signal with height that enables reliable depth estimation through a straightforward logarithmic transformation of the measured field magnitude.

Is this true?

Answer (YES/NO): NO